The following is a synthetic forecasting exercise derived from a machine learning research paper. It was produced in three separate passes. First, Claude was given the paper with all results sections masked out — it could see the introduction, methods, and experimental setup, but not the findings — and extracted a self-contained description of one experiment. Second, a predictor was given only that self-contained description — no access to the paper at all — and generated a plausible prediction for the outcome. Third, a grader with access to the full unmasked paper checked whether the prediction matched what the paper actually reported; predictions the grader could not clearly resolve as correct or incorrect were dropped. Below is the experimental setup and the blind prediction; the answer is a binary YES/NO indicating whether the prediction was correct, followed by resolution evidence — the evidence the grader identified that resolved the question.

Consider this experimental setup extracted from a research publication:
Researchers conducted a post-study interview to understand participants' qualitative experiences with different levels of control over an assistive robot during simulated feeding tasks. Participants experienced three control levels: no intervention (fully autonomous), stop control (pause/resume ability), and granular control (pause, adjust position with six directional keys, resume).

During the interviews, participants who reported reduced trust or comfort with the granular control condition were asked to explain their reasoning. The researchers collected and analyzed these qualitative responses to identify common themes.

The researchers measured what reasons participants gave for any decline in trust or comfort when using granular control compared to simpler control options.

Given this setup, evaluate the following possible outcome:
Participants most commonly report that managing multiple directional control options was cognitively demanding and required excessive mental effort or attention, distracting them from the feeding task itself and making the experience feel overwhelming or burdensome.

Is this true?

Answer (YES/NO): NO